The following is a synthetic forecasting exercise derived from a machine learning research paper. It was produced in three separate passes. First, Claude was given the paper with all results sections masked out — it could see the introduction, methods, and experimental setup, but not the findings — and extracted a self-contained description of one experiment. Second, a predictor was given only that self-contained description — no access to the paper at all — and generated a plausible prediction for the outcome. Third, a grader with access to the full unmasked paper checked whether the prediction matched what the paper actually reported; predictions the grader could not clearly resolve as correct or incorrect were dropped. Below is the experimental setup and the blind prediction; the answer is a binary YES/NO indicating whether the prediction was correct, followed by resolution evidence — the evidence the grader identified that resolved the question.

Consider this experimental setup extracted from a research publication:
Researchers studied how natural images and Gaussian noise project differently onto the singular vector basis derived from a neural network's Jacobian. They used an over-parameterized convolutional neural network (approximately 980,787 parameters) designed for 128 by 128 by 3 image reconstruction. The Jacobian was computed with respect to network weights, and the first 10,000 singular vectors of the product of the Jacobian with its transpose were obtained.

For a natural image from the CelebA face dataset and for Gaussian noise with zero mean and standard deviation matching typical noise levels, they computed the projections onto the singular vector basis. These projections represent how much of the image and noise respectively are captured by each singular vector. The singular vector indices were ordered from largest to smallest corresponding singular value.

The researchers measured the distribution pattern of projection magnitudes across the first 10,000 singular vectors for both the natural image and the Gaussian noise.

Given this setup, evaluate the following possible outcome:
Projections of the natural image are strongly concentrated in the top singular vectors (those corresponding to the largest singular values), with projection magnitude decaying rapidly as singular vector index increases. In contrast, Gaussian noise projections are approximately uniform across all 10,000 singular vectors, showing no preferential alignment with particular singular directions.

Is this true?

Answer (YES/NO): YES